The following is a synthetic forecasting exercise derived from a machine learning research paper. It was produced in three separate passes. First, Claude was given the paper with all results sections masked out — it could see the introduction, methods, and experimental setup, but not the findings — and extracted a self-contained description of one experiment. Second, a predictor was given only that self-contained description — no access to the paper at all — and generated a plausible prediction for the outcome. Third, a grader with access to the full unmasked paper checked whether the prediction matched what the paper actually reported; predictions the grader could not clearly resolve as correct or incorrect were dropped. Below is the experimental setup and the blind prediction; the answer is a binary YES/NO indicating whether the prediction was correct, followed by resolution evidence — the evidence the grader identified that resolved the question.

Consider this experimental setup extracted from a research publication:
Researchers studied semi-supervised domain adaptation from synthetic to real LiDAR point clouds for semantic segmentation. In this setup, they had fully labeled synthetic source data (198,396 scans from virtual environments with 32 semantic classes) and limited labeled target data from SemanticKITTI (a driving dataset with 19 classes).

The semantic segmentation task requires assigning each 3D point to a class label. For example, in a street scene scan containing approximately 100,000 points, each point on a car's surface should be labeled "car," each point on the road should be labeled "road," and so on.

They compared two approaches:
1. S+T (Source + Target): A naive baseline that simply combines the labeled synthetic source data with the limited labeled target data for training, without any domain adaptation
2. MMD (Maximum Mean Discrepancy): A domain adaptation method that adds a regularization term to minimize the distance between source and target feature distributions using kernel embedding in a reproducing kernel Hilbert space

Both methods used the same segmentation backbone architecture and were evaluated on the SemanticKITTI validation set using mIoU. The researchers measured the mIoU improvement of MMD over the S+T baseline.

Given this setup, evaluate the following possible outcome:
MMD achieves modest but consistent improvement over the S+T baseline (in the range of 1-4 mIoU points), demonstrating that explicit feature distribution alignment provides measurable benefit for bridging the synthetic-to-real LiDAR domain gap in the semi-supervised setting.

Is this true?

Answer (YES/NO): NO